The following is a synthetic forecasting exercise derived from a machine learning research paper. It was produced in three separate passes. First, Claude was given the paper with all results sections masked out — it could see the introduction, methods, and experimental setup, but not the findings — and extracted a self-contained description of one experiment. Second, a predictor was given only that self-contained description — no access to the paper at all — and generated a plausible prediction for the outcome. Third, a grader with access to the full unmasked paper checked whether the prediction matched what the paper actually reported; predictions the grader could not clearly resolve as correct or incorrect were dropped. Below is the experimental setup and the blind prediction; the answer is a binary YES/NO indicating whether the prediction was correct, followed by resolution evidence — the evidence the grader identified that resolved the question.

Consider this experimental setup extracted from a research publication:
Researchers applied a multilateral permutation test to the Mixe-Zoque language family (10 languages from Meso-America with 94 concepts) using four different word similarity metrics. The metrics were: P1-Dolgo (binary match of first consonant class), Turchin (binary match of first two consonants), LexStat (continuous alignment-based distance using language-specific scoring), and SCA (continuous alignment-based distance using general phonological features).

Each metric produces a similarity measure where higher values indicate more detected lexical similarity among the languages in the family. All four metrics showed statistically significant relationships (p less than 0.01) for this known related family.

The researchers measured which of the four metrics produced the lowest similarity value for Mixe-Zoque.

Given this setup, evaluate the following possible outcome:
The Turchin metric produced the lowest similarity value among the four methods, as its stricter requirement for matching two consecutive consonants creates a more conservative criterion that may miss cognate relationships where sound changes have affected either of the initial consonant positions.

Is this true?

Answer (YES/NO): NO